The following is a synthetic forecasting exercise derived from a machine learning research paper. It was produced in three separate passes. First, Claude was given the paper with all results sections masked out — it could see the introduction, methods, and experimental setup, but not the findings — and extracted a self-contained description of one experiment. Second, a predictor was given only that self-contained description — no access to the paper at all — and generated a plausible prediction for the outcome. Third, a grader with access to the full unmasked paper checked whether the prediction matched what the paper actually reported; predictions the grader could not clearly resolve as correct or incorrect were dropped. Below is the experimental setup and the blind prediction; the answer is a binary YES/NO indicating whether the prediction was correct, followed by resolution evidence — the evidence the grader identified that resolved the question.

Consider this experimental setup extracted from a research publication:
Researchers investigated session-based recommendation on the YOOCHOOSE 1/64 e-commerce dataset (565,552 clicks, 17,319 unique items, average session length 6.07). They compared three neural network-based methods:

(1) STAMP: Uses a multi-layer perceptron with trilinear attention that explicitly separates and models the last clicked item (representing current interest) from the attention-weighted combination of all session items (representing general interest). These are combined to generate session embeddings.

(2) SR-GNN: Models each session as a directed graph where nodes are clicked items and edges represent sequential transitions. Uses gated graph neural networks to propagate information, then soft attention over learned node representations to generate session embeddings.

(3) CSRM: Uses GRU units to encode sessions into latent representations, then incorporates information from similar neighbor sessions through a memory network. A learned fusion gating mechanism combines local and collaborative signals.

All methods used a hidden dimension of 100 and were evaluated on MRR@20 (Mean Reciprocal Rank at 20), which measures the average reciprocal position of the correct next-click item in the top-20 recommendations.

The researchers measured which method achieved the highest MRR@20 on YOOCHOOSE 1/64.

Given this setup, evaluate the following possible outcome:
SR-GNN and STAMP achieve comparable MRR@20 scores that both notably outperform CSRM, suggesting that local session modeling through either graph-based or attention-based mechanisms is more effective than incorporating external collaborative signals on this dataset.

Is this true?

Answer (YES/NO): NO